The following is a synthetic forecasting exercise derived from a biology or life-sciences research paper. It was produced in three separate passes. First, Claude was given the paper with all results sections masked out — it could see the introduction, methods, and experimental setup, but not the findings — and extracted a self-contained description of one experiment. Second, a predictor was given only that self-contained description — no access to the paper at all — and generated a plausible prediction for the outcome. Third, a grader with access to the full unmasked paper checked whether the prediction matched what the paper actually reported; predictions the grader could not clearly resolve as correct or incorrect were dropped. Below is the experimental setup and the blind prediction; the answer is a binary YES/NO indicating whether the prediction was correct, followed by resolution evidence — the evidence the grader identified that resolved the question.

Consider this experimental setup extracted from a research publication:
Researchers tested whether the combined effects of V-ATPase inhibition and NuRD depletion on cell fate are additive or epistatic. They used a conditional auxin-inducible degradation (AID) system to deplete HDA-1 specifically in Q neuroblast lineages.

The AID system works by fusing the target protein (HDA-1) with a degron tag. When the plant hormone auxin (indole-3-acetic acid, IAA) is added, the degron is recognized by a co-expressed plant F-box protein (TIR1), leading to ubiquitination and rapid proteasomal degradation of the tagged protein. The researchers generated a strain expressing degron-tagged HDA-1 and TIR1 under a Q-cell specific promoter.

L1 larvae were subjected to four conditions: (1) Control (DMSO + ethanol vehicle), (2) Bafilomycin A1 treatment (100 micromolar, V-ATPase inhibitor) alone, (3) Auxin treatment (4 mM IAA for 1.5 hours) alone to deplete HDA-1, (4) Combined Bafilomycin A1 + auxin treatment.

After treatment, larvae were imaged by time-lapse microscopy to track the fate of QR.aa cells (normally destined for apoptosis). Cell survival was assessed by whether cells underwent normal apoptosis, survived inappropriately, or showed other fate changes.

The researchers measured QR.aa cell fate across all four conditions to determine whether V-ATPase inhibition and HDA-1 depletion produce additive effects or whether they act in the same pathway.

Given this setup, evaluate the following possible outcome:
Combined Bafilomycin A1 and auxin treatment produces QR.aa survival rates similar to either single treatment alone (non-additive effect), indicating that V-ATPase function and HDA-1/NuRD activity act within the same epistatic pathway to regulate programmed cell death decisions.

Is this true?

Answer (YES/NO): NO